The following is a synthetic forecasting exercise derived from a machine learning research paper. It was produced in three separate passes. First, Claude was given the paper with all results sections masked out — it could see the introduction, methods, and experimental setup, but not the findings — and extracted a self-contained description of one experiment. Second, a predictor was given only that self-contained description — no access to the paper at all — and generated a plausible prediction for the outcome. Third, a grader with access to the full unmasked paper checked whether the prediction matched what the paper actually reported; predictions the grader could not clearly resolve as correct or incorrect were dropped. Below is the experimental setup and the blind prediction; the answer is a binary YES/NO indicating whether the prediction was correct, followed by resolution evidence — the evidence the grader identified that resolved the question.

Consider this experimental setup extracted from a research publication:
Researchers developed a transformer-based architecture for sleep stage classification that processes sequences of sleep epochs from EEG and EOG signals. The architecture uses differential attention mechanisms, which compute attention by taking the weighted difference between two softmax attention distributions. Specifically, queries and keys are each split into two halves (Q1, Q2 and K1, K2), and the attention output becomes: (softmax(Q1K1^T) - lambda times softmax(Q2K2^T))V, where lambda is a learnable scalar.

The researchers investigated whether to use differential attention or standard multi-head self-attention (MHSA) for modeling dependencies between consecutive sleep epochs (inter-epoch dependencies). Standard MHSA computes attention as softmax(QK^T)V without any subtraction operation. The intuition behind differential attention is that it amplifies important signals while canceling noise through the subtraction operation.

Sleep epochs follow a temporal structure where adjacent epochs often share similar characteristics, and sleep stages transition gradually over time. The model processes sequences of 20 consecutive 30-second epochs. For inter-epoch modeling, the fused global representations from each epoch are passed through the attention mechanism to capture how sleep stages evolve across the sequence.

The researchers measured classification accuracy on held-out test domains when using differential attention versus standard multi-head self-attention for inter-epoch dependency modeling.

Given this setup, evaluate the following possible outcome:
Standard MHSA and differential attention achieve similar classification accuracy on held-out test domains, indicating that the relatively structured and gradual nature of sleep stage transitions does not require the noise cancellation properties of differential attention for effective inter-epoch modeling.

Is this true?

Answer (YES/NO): NO